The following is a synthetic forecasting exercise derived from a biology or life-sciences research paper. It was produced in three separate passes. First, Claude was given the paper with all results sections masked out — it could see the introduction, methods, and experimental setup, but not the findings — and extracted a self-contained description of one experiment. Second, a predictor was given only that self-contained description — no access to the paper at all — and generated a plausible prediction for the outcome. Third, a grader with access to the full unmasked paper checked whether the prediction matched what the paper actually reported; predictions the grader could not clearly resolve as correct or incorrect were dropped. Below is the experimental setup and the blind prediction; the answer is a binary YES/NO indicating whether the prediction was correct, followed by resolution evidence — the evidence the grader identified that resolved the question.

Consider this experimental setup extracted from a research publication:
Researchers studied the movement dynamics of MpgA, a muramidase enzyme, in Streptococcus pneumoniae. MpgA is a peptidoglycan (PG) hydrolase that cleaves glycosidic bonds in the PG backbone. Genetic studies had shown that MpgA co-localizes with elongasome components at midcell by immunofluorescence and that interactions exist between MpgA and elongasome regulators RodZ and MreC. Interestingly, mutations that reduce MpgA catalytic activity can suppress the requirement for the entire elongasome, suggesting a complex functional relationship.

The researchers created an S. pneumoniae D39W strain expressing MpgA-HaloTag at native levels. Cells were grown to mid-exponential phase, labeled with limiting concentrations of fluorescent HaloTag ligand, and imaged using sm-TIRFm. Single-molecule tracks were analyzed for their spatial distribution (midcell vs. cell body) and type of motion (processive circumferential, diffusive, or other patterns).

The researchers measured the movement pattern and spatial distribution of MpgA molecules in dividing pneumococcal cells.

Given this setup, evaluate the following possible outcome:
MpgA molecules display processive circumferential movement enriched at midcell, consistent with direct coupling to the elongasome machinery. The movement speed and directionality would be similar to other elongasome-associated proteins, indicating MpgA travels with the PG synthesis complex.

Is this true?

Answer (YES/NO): NO